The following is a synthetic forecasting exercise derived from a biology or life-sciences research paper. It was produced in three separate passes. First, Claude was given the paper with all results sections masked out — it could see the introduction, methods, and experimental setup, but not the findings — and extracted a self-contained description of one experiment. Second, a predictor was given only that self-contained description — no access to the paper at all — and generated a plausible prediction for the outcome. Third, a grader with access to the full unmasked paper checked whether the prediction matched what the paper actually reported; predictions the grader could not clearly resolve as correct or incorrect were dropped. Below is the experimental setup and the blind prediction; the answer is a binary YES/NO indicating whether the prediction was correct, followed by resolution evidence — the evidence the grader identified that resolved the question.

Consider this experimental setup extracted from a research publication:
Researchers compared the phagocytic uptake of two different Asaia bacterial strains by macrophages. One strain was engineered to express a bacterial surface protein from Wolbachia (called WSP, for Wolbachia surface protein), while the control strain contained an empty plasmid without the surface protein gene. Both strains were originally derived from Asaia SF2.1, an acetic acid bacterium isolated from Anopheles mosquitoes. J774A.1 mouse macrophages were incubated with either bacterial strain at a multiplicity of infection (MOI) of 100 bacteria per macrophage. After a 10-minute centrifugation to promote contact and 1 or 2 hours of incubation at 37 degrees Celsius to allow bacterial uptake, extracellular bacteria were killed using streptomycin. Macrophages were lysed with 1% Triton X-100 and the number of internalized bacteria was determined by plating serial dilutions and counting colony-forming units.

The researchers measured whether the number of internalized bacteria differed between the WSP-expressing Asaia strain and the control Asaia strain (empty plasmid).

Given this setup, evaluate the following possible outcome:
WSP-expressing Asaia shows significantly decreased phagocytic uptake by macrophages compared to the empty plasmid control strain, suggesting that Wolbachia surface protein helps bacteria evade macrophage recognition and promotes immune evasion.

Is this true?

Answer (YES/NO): NO